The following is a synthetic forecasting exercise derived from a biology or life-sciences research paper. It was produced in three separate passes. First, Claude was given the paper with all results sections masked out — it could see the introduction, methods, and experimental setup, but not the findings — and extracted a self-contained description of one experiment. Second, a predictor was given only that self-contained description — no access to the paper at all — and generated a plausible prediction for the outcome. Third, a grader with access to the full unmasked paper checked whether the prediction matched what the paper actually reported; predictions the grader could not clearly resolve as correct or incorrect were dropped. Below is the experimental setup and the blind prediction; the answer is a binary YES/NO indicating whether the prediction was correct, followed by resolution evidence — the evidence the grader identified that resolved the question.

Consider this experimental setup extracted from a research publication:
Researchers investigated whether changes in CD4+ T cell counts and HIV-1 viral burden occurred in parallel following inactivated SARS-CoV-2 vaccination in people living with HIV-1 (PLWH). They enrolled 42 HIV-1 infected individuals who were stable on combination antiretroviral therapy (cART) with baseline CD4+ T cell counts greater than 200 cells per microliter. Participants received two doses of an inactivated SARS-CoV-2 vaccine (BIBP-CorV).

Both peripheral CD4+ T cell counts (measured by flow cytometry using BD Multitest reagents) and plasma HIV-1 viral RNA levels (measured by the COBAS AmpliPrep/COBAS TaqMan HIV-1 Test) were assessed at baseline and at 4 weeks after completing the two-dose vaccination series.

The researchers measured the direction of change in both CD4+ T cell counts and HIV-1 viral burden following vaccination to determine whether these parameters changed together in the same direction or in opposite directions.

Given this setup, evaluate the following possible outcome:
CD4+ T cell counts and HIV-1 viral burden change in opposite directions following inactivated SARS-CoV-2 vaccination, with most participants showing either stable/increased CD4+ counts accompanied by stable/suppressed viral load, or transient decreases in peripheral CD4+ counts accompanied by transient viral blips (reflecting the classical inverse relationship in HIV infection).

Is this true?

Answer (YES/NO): NO